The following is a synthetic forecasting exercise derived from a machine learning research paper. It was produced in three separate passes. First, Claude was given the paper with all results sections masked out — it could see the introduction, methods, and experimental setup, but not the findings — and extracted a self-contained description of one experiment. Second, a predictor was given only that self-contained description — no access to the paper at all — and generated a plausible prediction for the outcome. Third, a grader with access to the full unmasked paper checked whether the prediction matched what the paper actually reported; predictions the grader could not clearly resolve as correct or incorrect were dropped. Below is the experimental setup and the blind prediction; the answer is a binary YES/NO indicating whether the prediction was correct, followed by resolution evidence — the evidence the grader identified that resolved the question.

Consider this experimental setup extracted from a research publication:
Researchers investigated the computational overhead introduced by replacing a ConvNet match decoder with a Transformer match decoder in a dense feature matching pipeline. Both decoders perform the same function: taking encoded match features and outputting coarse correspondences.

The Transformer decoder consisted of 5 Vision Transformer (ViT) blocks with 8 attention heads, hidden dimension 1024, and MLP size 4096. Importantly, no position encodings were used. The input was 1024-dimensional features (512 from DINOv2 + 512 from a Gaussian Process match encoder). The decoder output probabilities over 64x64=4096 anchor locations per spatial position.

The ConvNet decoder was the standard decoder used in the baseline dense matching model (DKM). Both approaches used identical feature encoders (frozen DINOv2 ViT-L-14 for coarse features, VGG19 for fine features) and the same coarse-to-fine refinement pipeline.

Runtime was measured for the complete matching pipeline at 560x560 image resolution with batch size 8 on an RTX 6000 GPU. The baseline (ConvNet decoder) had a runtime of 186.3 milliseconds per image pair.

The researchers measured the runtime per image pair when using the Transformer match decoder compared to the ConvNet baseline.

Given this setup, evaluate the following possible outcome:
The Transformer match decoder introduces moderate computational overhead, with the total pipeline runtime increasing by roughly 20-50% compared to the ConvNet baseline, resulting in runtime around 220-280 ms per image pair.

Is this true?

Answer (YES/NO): NO